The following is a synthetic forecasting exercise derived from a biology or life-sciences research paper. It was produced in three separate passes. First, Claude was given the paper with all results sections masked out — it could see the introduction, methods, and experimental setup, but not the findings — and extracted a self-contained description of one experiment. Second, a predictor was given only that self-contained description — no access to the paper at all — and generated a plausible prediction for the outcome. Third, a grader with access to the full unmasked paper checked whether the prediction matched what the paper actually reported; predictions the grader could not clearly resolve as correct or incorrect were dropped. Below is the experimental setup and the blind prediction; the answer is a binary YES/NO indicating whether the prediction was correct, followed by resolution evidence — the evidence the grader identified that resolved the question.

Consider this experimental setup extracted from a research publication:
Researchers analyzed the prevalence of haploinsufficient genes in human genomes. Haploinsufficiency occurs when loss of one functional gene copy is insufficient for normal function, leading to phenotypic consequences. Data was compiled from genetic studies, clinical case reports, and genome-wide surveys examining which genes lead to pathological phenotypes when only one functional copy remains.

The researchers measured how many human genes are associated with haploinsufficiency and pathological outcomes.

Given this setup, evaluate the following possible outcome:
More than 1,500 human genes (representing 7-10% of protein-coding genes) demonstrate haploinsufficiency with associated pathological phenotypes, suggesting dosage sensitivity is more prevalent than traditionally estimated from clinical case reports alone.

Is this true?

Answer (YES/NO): NO